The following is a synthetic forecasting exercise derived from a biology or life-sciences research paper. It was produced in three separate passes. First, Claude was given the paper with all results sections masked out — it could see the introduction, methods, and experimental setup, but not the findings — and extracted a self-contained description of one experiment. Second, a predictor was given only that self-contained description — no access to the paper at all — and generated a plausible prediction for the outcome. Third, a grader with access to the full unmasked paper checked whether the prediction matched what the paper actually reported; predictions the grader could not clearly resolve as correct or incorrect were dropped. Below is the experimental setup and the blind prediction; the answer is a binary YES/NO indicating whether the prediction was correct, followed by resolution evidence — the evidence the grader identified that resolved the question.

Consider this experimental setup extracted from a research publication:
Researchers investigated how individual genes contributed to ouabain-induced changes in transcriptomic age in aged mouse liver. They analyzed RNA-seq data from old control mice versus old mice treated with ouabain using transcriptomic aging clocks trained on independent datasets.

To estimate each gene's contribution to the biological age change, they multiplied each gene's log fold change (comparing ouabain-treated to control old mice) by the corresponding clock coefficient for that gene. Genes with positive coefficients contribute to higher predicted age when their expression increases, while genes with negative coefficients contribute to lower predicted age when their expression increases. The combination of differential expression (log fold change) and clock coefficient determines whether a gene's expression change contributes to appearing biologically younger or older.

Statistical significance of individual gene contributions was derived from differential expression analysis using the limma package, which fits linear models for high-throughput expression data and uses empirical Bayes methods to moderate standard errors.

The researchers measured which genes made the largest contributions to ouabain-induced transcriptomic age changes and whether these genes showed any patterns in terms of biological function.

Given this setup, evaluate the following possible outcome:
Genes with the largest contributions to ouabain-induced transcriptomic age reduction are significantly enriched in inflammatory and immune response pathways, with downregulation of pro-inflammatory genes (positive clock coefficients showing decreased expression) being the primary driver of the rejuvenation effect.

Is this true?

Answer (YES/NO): NO